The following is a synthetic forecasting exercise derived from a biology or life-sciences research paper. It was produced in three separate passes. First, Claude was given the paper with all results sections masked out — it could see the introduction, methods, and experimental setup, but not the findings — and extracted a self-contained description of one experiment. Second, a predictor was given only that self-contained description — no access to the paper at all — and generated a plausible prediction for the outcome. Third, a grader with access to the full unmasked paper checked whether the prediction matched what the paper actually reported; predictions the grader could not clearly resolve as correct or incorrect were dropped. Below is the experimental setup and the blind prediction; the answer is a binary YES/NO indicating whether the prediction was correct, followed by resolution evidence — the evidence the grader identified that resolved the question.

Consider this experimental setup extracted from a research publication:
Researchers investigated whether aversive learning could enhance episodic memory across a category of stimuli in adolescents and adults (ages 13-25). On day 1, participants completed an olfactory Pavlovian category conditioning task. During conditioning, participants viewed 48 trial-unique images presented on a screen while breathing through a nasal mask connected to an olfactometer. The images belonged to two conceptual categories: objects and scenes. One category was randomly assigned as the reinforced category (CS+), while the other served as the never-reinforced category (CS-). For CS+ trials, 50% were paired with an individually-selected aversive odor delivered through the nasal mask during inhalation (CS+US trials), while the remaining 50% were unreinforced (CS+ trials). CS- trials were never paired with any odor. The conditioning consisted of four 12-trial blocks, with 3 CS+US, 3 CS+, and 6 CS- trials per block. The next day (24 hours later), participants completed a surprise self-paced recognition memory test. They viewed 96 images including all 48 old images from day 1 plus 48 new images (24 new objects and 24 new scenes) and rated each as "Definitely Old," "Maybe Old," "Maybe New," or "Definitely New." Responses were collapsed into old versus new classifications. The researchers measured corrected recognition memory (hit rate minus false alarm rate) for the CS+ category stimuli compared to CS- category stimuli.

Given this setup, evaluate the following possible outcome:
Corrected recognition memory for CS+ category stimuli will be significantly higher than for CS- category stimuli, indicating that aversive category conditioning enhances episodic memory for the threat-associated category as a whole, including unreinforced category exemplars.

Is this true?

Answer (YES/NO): NO